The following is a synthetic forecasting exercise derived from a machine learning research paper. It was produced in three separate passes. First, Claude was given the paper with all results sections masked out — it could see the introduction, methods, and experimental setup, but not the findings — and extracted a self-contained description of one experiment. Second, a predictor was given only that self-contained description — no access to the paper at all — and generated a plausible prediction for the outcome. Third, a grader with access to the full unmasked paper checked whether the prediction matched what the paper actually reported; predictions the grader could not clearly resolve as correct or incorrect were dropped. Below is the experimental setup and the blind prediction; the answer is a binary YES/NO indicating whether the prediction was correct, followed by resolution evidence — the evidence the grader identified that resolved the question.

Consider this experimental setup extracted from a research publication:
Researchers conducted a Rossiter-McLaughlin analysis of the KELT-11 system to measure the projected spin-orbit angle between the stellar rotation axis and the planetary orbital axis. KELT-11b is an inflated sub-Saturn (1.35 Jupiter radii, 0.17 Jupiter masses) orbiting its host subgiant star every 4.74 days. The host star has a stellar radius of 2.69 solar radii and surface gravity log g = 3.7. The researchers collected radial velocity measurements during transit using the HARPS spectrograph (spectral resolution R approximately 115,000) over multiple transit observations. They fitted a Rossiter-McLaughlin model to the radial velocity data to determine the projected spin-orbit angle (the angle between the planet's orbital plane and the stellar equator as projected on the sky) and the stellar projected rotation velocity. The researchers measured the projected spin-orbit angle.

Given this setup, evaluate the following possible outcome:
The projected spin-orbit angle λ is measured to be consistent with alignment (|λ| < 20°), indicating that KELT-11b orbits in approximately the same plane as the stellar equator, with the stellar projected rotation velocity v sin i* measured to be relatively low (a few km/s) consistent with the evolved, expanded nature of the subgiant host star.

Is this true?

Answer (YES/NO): NO